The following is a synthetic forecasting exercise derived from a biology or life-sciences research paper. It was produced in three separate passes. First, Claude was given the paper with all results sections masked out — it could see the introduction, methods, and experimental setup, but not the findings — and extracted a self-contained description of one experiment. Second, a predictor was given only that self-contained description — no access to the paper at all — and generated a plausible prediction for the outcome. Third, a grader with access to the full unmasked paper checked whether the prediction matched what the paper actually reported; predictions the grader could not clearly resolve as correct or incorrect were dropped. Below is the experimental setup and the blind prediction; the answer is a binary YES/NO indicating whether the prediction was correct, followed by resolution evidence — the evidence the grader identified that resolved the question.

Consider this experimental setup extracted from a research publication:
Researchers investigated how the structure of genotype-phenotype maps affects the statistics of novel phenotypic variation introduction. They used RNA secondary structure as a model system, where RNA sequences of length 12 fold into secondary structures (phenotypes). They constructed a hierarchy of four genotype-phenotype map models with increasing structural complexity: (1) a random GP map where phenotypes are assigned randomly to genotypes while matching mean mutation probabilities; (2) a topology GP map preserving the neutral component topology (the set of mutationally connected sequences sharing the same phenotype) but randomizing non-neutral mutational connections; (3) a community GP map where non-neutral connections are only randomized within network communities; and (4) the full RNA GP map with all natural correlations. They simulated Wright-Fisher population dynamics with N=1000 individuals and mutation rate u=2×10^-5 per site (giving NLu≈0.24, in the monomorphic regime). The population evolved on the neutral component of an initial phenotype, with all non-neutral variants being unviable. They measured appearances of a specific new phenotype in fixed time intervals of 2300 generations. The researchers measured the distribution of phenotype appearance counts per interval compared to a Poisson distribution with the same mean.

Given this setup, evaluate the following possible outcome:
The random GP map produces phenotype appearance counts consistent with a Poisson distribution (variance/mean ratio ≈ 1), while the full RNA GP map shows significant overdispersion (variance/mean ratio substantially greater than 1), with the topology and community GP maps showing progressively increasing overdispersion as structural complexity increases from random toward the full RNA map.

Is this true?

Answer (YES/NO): NO